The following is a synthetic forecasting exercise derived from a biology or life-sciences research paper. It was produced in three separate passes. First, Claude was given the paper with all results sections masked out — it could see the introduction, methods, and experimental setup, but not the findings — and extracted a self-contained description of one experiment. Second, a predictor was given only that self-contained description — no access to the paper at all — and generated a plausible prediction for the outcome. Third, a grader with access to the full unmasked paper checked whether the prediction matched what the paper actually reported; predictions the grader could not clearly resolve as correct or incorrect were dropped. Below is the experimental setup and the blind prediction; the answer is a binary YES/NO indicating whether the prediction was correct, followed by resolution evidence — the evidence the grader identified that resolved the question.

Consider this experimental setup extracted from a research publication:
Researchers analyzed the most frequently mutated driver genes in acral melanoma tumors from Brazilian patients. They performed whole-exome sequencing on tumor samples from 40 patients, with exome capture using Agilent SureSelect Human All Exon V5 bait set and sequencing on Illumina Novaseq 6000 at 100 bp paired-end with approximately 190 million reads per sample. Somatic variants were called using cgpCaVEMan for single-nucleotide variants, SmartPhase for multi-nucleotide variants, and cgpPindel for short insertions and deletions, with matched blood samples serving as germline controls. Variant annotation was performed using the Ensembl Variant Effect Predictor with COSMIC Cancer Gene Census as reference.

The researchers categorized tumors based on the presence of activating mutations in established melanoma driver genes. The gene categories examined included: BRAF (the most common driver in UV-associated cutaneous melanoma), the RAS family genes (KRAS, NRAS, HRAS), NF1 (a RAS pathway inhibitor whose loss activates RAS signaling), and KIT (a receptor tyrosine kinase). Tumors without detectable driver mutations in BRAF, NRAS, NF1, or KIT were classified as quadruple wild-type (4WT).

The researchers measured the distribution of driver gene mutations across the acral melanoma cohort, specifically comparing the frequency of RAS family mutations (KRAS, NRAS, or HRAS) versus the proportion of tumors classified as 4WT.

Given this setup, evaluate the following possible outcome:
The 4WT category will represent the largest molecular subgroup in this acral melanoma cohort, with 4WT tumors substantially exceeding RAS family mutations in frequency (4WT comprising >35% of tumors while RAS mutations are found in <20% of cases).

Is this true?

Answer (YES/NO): NO